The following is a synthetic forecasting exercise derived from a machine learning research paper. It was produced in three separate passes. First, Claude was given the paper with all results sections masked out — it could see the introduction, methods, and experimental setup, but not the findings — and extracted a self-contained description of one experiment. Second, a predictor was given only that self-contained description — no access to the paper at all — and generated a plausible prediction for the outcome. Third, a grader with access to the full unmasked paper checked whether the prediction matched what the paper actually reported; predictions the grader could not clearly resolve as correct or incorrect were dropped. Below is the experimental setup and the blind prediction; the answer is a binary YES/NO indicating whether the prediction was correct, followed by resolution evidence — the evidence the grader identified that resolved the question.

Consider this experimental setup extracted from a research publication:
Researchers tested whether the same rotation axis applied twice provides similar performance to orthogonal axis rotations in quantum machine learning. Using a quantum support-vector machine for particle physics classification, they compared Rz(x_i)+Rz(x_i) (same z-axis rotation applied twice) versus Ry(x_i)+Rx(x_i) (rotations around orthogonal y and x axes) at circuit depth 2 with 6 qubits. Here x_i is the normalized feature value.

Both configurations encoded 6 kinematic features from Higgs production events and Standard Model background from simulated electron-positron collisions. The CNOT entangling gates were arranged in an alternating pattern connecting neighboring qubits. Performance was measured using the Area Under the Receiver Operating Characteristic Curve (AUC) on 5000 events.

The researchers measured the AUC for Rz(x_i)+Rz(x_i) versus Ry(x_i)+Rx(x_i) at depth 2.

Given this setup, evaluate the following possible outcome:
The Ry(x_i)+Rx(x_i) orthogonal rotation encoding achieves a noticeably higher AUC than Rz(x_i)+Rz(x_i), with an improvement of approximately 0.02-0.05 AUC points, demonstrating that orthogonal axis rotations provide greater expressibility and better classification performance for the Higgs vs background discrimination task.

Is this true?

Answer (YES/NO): NO